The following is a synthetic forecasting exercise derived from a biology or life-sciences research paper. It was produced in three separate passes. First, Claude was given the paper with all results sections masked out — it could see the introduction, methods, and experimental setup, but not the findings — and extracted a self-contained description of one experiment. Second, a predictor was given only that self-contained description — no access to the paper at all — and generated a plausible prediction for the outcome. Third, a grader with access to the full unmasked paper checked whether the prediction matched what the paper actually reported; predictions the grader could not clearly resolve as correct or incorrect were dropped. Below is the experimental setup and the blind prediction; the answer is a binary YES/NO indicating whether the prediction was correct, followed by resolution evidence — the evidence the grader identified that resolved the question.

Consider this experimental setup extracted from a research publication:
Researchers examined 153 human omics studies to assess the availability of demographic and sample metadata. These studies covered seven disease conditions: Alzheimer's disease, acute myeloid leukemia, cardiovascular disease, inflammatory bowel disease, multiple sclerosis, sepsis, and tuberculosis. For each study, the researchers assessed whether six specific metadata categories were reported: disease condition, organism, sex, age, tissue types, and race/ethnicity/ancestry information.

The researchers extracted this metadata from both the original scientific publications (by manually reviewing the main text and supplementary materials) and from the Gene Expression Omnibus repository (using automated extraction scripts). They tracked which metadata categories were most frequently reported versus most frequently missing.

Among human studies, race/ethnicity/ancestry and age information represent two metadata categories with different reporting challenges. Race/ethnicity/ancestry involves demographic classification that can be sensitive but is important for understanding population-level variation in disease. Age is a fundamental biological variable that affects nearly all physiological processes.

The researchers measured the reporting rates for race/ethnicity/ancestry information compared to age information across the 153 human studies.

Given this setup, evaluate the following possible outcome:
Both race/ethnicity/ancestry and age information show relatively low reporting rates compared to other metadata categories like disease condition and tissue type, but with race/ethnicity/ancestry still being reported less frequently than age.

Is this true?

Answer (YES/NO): YES